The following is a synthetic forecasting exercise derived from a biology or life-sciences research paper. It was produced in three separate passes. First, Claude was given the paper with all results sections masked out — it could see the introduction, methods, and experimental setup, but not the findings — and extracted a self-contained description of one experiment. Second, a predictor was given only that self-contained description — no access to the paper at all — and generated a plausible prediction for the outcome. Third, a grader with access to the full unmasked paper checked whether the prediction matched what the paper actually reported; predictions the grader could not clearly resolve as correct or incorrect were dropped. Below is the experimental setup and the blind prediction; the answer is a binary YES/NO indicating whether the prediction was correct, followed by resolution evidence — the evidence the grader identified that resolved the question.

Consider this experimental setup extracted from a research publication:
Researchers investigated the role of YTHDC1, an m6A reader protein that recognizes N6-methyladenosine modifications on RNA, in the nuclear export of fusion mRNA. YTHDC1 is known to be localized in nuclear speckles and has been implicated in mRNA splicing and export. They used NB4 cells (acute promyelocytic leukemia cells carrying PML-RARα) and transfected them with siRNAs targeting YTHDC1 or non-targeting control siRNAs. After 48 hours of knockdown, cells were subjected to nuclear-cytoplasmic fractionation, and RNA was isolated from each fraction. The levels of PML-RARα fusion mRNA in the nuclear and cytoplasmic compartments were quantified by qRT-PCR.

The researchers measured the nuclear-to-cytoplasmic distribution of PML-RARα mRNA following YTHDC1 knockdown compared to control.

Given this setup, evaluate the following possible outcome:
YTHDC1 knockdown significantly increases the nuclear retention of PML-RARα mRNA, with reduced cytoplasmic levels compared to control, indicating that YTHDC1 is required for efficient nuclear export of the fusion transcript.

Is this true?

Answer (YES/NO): YES